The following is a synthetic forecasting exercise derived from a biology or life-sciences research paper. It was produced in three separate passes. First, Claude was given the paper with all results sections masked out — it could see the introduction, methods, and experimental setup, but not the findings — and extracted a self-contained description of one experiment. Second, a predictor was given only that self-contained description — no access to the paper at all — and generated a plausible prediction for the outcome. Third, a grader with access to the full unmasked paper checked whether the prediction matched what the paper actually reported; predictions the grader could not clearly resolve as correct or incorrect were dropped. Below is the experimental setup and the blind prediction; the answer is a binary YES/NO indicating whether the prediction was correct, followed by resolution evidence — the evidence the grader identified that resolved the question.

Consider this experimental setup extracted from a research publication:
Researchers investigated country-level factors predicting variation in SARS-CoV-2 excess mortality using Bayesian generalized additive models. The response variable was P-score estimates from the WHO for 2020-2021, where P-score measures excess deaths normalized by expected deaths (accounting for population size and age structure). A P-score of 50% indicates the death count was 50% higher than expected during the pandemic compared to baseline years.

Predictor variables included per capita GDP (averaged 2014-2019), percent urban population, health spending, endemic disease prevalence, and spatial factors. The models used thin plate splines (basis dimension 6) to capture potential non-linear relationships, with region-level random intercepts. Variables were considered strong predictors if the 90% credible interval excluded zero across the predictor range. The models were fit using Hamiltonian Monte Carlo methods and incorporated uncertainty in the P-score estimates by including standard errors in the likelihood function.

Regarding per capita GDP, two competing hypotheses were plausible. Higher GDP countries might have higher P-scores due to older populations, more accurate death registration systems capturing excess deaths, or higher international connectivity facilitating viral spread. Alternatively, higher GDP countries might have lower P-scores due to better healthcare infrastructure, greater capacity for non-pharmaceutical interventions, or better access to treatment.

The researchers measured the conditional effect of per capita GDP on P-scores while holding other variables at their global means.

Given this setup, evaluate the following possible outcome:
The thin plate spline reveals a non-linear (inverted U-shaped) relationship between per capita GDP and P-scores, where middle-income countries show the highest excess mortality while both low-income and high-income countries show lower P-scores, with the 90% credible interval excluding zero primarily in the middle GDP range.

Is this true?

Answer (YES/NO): NO